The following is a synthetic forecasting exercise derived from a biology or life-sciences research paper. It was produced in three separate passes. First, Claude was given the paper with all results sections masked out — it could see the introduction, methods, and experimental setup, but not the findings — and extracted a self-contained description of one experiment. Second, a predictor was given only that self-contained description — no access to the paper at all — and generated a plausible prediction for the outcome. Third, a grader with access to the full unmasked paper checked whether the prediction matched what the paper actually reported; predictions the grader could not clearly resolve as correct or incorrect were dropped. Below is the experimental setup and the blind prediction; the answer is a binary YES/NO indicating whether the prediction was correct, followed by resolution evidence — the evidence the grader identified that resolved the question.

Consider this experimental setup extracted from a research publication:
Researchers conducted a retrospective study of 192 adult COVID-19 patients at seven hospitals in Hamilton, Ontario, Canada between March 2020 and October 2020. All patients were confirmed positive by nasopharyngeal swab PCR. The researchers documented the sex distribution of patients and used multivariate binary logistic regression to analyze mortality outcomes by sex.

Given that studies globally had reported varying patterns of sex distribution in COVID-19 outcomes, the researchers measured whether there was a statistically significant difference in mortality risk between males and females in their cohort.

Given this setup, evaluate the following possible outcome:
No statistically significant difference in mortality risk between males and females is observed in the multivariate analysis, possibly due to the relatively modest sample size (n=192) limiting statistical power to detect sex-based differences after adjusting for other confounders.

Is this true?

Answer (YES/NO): NO